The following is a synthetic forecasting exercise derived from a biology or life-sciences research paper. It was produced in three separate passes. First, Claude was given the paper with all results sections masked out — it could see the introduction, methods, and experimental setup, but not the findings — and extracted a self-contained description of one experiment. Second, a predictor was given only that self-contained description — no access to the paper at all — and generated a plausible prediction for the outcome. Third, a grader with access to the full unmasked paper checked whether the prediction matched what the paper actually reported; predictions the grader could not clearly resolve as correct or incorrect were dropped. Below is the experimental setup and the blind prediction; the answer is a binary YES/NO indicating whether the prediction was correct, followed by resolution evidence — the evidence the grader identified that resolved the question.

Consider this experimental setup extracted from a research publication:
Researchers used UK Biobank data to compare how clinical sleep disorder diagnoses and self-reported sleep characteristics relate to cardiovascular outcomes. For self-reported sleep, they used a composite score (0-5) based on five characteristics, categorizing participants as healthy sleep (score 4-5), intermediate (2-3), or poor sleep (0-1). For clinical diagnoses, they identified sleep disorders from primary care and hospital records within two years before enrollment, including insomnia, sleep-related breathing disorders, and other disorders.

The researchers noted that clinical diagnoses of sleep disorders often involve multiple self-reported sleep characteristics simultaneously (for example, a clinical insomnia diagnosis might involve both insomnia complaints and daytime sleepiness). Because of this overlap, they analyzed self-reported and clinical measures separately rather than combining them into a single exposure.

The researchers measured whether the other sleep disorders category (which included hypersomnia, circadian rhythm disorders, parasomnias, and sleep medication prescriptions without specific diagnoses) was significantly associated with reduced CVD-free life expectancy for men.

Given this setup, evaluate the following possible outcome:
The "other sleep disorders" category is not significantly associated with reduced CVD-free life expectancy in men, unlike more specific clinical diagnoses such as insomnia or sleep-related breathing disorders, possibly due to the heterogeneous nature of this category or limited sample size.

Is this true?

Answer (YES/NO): YES